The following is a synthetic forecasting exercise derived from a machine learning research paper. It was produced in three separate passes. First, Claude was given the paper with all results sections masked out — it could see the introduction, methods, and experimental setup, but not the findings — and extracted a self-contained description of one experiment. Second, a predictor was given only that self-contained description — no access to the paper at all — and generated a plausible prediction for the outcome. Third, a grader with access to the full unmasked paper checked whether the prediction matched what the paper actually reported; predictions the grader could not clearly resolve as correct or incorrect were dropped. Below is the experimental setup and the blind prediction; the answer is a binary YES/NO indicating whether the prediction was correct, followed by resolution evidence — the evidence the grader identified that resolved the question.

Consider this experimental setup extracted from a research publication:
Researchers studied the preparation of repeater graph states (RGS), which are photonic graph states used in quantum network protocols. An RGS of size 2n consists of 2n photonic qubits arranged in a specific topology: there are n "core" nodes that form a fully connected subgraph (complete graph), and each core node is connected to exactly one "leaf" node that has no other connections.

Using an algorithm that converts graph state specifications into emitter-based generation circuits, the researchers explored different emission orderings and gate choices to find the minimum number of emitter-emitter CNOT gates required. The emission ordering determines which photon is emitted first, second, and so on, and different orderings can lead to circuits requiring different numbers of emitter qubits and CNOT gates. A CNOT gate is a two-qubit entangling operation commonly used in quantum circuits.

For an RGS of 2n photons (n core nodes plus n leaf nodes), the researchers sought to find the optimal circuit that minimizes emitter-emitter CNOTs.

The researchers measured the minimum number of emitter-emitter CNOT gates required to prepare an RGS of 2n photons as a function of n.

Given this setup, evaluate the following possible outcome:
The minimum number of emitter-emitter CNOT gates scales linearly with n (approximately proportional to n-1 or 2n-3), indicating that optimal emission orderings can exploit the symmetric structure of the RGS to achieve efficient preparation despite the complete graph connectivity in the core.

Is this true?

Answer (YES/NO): YES